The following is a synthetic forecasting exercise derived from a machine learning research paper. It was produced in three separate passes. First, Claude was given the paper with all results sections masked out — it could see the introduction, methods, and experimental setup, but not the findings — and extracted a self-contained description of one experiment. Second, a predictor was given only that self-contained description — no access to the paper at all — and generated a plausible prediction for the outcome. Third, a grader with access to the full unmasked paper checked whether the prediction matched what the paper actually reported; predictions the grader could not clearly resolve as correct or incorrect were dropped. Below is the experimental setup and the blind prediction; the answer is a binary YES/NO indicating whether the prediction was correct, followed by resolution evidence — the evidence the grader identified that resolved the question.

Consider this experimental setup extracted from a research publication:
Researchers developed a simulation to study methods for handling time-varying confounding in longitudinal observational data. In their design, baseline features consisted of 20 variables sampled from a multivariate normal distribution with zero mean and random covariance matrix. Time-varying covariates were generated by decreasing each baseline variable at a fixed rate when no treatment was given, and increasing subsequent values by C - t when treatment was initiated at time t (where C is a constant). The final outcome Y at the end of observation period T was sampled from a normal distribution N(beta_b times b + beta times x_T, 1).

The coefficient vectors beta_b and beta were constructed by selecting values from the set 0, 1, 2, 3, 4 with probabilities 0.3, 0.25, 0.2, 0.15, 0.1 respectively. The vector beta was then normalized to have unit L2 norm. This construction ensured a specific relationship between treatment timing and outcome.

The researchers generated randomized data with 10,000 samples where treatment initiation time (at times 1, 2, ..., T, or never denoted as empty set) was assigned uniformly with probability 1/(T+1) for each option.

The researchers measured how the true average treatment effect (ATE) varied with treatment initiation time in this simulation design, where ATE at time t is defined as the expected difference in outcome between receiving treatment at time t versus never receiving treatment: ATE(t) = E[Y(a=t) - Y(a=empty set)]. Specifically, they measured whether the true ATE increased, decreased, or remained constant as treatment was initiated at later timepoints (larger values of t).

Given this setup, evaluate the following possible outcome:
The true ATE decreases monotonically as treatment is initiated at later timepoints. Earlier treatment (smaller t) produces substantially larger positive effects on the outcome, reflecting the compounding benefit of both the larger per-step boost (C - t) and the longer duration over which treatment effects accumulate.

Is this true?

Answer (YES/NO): YES